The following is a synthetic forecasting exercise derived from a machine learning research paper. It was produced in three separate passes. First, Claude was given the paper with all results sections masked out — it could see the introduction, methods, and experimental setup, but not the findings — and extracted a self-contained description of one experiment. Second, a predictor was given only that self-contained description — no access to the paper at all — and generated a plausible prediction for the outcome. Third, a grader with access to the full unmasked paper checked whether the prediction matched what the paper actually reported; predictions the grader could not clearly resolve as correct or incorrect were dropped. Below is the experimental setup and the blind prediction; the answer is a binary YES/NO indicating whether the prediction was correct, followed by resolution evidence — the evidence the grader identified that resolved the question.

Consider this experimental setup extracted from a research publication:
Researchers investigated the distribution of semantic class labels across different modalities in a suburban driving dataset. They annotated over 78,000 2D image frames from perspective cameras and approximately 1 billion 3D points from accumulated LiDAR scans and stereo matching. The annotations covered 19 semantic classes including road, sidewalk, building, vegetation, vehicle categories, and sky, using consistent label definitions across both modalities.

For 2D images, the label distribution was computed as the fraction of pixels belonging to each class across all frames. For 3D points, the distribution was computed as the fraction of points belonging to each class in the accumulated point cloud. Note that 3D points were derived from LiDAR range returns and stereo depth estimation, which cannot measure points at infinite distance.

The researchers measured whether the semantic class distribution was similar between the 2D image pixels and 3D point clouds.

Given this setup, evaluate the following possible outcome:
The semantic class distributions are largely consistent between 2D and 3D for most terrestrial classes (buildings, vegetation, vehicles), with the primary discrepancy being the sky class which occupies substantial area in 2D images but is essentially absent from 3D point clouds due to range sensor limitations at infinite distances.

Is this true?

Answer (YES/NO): YES